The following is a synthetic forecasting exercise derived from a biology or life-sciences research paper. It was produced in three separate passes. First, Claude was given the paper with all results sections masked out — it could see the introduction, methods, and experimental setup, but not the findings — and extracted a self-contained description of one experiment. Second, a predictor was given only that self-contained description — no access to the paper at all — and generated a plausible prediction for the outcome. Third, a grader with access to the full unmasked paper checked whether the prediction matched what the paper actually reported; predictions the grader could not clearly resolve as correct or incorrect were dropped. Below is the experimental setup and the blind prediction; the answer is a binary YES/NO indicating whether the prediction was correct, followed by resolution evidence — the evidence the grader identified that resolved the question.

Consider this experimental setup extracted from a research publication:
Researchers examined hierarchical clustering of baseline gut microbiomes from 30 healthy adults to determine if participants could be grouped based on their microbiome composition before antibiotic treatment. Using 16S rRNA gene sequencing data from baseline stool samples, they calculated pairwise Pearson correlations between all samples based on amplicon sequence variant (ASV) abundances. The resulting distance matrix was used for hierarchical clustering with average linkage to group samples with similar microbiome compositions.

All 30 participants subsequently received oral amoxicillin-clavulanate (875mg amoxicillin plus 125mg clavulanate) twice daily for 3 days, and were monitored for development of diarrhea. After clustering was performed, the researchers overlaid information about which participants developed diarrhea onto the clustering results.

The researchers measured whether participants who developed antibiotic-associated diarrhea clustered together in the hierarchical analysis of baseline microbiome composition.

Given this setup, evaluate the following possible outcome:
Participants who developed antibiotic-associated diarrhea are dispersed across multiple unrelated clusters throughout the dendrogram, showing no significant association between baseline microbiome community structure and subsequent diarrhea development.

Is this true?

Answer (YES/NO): NO